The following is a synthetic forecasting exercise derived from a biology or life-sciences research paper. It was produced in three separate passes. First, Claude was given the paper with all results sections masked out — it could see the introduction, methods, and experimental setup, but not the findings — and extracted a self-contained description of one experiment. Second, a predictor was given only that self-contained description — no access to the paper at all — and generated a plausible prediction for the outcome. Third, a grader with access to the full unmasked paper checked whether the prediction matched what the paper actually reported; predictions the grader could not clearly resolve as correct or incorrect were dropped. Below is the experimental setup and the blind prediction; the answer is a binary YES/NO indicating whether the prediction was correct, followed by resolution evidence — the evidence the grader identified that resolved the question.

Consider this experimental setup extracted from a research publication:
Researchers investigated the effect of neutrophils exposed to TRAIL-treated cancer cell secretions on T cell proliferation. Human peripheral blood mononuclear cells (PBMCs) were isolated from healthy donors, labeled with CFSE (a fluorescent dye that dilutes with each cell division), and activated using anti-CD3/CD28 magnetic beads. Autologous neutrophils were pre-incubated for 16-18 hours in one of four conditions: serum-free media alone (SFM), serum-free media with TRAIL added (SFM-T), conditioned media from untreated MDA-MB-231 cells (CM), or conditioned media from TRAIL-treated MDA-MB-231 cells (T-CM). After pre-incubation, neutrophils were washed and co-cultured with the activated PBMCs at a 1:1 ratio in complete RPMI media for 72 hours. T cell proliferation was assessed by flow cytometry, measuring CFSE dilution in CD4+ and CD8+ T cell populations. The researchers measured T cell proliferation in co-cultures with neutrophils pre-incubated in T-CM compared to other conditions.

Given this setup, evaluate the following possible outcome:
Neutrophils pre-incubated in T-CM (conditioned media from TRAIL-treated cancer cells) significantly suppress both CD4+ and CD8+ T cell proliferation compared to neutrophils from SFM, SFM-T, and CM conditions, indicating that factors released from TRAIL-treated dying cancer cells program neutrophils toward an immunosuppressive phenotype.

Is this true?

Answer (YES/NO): NO